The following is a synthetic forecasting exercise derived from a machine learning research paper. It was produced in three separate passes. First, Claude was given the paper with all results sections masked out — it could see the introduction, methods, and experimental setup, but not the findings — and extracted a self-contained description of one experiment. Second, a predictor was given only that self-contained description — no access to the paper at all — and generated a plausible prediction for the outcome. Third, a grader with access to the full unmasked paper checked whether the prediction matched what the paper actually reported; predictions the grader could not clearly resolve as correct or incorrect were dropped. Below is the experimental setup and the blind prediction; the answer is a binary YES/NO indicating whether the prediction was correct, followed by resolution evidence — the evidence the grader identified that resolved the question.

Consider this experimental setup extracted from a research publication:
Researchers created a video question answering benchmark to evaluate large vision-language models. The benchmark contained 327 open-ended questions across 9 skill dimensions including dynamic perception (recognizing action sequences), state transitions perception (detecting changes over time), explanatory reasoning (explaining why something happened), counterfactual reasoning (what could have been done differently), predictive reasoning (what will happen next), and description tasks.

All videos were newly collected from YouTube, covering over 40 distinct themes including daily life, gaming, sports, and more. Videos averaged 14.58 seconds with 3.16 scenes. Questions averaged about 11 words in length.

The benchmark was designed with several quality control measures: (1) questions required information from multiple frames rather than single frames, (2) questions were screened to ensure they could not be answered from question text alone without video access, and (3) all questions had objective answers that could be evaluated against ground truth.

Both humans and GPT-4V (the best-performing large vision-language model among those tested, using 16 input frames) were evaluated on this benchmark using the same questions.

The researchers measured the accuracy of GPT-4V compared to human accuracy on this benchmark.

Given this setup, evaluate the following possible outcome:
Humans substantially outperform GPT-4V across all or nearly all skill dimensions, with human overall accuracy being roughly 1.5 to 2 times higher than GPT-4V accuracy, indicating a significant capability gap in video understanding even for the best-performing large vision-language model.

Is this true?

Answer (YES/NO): NO